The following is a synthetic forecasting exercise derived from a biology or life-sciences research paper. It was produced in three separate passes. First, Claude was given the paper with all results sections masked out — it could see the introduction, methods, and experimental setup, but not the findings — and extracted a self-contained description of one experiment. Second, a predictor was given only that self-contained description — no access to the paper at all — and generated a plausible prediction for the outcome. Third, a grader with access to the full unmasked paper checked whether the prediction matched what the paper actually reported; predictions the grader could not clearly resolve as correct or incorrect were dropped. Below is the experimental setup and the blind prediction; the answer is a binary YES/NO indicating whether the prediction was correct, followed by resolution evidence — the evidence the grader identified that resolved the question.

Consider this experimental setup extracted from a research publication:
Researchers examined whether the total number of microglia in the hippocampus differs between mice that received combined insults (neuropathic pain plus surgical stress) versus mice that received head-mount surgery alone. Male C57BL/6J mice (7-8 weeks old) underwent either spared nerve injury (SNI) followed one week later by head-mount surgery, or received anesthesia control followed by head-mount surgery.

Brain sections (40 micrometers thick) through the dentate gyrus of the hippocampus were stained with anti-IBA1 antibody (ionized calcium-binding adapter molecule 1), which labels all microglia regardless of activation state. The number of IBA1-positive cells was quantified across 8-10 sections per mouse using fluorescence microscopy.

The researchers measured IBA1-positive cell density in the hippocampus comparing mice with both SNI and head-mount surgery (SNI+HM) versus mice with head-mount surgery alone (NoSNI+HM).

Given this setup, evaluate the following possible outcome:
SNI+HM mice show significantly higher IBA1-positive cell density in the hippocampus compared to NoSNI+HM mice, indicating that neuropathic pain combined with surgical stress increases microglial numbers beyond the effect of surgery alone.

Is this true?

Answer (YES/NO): YES